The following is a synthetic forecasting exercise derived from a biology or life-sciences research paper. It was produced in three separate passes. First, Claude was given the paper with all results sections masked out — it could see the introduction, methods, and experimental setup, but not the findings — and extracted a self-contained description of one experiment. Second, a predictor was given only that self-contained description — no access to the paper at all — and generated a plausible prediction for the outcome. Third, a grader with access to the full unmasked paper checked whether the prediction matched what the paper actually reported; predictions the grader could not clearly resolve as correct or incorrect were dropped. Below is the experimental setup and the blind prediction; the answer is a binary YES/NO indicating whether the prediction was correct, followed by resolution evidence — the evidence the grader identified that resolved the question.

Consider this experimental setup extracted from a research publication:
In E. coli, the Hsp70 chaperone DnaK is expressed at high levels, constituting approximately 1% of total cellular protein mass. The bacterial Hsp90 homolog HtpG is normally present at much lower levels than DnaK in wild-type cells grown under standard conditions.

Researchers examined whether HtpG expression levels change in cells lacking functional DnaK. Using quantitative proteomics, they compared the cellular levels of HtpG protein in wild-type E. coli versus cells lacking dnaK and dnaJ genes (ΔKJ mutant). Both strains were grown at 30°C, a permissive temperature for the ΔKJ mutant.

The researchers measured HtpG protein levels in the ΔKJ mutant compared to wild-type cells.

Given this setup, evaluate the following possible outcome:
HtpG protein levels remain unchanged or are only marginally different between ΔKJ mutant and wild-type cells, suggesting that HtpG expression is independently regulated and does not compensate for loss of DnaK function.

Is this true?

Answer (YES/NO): NO